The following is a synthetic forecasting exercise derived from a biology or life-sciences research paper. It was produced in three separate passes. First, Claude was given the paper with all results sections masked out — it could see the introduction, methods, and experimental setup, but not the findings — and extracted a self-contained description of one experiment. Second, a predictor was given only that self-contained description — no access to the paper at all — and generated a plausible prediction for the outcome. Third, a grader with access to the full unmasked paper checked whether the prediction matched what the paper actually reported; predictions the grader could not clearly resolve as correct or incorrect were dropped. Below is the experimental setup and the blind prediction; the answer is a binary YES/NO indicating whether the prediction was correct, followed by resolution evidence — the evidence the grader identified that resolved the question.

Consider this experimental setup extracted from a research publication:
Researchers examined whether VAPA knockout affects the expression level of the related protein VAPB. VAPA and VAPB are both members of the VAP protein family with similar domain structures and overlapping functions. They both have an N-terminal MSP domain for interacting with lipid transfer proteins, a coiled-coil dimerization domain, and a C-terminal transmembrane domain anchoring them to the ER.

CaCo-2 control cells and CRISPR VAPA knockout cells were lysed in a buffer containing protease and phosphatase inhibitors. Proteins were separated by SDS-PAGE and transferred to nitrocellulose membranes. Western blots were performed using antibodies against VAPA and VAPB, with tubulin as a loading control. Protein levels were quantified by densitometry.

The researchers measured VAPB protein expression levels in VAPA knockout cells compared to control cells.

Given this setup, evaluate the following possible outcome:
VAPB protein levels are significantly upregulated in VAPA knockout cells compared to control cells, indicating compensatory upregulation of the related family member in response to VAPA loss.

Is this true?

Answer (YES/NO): NO